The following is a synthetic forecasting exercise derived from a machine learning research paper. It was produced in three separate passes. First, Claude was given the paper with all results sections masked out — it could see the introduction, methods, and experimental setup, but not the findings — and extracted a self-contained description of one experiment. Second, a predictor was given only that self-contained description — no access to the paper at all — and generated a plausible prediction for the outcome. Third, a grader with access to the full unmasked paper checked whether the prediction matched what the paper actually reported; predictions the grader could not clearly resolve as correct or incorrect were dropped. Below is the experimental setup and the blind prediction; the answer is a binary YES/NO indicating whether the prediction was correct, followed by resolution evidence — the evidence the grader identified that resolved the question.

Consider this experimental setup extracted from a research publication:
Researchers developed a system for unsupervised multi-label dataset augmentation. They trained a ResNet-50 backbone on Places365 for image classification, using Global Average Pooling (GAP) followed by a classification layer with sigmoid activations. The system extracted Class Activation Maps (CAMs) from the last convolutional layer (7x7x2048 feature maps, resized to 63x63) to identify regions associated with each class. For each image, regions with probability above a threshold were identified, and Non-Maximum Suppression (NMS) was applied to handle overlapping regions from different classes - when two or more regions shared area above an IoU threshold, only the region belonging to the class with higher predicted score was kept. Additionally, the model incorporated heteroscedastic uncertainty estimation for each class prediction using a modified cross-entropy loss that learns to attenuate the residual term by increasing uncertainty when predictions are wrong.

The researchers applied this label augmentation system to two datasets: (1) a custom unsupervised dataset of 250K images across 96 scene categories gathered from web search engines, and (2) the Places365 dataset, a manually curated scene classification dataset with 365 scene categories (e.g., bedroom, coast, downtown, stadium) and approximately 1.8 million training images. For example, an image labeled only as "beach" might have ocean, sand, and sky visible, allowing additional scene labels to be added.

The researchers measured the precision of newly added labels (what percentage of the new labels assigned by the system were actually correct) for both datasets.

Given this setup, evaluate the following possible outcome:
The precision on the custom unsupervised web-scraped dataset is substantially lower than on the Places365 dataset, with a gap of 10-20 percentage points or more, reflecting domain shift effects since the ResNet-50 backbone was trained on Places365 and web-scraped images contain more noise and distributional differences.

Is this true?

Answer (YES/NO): NO